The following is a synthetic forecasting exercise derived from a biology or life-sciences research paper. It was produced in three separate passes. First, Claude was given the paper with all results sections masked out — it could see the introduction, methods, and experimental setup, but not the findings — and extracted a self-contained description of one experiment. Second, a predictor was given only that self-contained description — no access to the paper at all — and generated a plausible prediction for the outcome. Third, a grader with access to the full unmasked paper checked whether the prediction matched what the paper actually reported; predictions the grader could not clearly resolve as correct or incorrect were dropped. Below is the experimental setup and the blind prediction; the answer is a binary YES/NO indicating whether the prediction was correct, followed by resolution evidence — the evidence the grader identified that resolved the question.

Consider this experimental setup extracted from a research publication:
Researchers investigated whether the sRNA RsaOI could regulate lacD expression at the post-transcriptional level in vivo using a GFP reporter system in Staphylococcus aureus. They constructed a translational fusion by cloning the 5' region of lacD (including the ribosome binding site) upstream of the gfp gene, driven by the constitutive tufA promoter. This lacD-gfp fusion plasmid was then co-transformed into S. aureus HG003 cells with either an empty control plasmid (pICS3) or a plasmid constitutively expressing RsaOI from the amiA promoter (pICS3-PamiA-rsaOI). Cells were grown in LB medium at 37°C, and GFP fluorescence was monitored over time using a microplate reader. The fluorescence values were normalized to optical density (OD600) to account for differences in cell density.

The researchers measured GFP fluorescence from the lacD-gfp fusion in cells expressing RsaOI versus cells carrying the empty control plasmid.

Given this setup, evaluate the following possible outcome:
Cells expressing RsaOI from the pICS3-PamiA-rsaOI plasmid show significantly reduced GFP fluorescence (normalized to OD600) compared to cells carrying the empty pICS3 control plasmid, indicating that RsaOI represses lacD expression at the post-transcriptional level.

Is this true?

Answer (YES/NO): YES